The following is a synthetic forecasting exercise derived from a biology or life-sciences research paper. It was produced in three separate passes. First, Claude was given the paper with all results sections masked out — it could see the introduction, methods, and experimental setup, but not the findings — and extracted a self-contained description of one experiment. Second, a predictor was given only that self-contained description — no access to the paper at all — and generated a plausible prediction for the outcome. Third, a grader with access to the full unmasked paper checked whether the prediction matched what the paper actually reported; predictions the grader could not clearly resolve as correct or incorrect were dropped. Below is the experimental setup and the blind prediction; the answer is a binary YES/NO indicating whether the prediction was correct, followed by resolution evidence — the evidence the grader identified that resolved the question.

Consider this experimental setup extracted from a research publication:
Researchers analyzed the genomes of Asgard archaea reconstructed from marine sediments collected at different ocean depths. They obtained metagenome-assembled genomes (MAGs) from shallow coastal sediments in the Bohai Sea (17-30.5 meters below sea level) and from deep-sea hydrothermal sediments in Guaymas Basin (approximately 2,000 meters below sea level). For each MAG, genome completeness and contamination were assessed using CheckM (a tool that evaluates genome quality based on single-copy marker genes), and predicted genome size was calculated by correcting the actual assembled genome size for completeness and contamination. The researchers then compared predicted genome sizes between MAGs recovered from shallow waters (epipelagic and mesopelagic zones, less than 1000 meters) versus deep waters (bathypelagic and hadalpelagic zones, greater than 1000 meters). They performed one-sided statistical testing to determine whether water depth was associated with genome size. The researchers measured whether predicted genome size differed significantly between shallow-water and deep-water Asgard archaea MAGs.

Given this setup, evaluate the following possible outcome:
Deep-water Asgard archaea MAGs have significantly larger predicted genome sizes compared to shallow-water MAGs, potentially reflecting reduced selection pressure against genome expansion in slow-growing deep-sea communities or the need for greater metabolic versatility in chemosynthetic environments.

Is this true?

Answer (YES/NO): NO